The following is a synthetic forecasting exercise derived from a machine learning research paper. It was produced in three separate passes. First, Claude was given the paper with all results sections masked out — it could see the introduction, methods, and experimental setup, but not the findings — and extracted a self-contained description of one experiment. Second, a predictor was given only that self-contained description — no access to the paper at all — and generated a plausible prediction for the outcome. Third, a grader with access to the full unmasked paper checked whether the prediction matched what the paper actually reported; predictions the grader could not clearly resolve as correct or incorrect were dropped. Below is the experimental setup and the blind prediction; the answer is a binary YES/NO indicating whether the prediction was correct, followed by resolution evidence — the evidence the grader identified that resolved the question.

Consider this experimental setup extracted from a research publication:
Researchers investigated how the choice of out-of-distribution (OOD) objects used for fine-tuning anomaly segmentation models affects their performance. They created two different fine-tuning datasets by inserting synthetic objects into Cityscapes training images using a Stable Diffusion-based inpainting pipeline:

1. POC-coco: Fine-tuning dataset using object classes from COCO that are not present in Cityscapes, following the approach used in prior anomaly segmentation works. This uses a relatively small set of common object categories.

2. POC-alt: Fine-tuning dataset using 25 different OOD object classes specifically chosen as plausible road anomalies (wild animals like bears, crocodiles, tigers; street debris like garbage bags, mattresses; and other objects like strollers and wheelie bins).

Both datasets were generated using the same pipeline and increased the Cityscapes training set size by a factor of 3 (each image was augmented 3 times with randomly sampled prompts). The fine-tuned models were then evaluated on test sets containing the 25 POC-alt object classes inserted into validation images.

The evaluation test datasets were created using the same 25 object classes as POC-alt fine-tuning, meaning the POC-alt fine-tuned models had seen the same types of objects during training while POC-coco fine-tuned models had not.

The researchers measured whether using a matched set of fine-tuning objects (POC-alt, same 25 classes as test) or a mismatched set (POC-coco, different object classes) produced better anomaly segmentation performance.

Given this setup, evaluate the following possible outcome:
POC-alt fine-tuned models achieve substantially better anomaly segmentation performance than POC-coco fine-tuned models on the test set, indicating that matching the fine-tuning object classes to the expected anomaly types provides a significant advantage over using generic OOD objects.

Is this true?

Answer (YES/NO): NO